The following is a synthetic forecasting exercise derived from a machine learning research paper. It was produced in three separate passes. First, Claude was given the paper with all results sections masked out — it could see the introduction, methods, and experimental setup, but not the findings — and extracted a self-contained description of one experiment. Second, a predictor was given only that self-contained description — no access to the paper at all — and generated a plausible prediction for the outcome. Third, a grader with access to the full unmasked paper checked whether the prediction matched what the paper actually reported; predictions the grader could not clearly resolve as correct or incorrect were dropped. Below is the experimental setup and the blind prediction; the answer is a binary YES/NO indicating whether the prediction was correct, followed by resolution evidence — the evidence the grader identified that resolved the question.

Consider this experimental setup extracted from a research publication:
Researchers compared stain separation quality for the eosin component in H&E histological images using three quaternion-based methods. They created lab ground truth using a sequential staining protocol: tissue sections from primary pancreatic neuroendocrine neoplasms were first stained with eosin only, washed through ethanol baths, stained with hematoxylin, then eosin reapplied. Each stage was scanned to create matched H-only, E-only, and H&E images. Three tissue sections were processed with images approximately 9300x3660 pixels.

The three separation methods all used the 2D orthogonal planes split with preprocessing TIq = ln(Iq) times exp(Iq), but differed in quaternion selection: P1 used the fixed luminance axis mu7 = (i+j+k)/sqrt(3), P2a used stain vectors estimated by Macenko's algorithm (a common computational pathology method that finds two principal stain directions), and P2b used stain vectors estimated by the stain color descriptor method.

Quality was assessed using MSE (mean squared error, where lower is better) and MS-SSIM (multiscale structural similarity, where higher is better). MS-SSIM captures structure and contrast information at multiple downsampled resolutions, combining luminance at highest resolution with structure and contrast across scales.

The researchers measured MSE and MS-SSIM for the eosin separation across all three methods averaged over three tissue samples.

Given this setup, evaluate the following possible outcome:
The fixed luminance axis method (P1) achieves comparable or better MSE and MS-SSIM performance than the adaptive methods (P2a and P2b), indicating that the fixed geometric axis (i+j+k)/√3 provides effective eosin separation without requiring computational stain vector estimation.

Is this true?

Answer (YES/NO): NO